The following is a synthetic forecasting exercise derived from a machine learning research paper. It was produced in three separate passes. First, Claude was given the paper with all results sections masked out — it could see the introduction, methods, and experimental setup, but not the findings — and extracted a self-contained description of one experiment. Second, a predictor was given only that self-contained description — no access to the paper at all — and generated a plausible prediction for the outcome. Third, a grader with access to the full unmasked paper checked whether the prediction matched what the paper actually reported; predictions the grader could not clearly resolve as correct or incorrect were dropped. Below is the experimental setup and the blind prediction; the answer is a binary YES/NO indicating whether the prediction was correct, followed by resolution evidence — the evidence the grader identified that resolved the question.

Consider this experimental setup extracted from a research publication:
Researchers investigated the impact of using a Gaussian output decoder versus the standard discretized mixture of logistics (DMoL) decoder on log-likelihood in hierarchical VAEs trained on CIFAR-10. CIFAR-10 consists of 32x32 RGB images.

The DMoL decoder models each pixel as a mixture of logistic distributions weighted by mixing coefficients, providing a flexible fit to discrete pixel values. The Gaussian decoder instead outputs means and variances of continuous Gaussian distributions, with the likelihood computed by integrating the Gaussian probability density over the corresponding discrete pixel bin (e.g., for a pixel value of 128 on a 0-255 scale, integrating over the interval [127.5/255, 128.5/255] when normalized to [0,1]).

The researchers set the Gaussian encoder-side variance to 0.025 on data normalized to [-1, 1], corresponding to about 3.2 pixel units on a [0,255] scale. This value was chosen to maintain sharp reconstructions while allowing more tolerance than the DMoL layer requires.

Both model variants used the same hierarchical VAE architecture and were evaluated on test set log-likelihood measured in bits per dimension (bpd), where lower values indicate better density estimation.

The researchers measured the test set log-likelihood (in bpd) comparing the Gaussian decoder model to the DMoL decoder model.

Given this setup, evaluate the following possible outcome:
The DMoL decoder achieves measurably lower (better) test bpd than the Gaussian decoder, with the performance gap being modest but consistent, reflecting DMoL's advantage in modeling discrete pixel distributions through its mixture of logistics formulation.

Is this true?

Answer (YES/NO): NO